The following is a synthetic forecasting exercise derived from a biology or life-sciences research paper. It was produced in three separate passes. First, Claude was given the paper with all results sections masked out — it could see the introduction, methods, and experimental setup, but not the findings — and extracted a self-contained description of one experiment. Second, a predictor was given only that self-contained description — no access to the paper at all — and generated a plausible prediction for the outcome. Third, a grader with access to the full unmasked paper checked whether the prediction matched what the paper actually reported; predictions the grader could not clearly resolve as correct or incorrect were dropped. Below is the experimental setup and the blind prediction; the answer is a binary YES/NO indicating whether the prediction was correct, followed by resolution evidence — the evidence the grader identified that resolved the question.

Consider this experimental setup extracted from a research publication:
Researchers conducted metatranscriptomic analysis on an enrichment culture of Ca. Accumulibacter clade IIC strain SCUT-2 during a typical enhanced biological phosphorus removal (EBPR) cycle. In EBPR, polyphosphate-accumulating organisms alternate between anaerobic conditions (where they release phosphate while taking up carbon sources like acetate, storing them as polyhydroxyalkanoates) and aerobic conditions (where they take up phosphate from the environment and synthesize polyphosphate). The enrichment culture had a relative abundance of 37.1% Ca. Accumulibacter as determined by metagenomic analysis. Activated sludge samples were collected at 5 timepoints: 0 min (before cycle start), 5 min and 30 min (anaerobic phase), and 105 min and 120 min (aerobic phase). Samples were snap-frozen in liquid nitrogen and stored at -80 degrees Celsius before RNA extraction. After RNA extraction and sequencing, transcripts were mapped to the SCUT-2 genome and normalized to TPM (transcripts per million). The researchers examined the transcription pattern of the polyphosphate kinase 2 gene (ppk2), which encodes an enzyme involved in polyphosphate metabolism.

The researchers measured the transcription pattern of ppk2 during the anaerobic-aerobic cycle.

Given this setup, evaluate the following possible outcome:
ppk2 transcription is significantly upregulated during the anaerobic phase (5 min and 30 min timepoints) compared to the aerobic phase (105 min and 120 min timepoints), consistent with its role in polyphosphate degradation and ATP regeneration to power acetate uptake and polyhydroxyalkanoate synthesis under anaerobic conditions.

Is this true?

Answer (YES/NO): NO